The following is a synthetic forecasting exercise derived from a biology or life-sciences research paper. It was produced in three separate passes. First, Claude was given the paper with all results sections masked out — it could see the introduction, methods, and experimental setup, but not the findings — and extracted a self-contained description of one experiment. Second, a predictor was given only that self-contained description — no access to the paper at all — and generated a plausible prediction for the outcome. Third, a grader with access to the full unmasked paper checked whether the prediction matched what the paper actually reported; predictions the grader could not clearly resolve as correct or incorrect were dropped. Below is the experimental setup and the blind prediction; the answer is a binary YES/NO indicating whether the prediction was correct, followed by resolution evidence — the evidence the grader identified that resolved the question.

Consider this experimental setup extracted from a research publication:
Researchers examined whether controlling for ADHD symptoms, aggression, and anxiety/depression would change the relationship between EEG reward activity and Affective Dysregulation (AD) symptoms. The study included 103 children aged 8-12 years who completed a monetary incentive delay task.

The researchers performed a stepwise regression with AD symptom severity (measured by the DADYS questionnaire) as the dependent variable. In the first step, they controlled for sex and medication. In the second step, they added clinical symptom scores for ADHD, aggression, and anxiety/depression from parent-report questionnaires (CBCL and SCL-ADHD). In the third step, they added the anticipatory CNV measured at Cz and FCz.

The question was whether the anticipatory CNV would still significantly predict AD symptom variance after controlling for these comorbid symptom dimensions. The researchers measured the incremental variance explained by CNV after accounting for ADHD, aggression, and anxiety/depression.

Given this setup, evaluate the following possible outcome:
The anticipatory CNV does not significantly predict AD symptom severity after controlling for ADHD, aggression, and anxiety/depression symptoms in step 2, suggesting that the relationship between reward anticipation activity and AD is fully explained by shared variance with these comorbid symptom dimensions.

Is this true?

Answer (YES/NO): NO